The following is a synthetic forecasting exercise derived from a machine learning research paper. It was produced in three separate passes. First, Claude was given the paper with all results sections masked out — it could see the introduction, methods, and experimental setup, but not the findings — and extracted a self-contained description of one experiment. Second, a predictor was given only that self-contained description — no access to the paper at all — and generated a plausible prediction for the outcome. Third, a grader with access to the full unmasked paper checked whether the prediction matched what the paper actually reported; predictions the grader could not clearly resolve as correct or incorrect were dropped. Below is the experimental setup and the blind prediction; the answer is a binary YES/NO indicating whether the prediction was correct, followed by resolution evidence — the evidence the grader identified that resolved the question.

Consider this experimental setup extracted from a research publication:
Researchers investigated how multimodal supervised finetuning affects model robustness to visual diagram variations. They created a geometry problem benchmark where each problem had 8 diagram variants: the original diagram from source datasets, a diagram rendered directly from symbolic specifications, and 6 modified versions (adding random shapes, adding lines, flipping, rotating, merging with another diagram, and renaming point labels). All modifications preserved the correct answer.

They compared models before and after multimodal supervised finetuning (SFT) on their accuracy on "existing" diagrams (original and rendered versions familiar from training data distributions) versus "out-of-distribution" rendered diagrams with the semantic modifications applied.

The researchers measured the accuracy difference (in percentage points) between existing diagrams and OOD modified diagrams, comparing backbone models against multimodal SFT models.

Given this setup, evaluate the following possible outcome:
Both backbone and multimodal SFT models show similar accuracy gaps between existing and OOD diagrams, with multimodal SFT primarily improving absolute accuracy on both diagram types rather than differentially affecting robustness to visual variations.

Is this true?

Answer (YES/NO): NO